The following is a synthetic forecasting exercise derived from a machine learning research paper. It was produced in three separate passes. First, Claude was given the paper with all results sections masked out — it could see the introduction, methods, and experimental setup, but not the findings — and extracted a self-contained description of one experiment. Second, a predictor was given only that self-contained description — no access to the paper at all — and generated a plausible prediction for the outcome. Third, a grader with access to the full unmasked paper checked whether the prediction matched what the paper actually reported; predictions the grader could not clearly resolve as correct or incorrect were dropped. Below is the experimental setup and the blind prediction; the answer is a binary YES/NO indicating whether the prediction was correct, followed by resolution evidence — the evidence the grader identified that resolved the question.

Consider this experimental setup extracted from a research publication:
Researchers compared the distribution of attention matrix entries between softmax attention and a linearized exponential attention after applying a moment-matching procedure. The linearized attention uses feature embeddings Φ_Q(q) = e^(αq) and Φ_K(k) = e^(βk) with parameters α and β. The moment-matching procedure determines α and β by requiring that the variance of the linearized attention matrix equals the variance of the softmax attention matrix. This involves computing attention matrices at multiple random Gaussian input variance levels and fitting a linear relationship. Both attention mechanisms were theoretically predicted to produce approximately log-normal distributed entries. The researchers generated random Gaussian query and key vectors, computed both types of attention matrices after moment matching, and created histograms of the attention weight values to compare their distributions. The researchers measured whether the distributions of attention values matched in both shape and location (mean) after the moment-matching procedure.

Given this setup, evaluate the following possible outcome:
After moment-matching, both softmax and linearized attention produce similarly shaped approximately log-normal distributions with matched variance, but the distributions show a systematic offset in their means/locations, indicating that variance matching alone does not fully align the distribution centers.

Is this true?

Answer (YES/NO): YES